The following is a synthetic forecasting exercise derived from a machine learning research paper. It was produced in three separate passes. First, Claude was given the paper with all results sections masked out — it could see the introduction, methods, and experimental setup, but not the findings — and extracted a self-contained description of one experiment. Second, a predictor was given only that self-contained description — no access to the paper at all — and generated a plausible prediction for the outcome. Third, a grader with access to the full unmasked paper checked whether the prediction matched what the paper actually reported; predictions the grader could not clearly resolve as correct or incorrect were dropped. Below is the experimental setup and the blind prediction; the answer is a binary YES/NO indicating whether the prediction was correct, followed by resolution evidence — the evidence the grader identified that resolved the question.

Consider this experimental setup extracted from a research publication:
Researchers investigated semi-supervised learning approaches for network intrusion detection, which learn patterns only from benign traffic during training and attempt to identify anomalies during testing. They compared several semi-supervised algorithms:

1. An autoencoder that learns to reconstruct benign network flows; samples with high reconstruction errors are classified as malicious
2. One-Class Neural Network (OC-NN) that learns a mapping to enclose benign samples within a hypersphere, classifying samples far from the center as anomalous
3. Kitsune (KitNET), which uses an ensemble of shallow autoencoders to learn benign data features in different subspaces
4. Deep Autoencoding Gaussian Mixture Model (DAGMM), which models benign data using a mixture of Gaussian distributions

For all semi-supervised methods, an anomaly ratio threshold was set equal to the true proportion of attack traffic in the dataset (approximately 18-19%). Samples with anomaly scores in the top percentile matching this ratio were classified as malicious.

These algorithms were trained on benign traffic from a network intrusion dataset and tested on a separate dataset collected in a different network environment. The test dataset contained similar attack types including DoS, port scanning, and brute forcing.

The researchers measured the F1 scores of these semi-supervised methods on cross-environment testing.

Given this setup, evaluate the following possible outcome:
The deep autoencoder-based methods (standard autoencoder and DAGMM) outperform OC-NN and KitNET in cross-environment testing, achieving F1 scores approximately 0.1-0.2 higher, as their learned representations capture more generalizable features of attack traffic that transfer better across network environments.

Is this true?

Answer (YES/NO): NO